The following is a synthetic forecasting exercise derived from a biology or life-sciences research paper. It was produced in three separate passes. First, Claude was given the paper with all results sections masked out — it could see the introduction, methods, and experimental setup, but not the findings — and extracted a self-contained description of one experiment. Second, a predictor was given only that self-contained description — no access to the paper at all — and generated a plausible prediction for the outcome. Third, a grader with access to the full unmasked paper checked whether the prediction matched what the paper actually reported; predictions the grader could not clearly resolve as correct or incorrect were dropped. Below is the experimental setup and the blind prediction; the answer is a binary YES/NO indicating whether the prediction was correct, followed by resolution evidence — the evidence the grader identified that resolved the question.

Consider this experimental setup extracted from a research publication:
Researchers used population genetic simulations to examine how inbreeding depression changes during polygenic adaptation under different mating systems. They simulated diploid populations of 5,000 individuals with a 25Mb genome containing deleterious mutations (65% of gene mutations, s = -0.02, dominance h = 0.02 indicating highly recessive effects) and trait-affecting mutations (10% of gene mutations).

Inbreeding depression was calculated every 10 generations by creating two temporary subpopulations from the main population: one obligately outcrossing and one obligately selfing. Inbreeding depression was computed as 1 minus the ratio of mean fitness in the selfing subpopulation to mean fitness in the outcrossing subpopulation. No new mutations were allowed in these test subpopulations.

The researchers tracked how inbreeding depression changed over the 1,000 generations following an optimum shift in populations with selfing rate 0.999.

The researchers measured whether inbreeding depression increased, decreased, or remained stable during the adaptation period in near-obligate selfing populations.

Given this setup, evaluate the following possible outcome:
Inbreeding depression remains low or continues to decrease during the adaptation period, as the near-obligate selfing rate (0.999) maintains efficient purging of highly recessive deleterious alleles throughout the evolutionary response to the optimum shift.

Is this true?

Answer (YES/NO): YES